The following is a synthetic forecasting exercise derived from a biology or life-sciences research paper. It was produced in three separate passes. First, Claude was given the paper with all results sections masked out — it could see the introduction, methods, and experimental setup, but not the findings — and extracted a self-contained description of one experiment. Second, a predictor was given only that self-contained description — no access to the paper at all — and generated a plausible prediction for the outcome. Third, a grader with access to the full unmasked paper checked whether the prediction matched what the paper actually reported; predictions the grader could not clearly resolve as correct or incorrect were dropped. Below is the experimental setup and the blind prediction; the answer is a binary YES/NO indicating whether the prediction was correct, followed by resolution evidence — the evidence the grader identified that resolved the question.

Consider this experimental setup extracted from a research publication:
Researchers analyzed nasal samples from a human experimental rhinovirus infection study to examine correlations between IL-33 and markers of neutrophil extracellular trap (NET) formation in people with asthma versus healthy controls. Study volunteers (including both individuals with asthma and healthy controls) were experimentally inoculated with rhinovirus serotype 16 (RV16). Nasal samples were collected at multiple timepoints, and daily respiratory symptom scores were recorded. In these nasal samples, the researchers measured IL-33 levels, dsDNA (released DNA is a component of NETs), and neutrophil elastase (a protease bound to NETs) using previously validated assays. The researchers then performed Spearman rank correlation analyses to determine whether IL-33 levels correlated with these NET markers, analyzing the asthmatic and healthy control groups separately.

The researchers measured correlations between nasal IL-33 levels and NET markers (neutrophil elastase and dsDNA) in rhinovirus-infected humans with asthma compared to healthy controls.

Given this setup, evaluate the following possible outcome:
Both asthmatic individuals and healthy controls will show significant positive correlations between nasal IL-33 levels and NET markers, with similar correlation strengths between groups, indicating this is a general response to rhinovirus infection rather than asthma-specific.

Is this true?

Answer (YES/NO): NO